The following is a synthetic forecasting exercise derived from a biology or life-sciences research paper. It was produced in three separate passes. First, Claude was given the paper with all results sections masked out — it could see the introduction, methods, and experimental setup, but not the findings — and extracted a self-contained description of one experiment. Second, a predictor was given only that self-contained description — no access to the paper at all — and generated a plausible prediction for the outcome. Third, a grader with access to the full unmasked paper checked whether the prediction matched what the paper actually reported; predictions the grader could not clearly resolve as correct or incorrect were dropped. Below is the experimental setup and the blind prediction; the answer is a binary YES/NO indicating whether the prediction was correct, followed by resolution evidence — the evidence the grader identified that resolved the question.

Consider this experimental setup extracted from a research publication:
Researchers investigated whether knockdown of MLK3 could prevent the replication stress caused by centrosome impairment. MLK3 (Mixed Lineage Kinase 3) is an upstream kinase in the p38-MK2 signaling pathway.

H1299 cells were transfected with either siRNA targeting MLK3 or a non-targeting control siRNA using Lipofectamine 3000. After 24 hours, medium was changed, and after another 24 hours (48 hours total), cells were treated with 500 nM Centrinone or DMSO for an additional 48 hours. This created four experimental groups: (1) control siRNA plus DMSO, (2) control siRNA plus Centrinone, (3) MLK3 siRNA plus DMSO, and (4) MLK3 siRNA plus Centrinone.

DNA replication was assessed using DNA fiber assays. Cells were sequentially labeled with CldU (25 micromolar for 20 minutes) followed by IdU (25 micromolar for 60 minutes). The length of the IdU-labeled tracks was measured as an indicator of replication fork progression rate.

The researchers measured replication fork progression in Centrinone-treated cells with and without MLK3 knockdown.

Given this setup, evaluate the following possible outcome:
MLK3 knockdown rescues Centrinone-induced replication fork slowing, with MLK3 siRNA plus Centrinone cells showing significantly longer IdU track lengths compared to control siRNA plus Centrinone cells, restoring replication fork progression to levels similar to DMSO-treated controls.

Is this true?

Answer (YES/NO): YES